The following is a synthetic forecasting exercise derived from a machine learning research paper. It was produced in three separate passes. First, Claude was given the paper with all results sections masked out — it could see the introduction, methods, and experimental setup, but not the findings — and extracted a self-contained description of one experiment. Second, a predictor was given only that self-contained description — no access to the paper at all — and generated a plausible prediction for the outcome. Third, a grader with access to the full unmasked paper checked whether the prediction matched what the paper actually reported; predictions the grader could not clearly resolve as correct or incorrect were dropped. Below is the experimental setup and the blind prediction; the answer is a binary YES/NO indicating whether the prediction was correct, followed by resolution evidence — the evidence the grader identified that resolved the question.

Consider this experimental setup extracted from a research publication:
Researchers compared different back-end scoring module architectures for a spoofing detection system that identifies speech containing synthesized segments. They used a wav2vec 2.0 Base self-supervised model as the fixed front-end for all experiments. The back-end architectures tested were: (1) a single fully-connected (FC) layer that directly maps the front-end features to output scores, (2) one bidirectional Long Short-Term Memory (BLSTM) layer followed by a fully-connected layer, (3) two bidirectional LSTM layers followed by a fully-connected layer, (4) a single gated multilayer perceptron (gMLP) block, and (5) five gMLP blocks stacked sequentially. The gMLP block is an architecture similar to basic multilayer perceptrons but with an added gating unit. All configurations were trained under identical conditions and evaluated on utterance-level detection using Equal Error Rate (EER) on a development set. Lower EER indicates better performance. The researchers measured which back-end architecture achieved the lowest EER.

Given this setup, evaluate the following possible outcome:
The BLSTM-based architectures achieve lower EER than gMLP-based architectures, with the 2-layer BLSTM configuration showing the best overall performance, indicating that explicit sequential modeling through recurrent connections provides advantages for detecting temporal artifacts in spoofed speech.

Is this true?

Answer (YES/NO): NO